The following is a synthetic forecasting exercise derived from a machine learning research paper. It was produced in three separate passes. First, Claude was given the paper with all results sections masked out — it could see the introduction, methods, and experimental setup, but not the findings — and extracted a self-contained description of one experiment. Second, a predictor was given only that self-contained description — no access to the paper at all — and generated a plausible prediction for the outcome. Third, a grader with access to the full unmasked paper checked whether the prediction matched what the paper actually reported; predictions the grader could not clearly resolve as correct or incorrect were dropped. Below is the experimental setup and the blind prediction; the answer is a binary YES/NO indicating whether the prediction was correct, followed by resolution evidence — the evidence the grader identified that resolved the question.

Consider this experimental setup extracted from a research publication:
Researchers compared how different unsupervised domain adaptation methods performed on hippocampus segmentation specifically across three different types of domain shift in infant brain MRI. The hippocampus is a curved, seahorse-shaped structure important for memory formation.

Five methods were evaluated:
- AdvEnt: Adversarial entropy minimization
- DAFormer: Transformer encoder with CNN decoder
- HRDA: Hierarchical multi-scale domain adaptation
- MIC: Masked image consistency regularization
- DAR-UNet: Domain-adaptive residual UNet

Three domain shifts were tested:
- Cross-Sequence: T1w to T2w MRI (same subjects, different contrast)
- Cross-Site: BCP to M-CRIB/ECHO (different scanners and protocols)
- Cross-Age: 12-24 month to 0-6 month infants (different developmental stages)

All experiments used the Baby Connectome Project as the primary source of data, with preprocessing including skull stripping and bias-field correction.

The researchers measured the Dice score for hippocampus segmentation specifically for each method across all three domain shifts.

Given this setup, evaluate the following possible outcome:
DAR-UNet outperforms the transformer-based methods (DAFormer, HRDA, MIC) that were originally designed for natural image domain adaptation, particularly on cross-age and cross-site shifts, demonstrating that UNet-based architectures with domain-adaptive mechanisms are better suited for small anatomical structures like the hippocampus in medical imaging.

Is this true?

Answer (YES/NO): NO